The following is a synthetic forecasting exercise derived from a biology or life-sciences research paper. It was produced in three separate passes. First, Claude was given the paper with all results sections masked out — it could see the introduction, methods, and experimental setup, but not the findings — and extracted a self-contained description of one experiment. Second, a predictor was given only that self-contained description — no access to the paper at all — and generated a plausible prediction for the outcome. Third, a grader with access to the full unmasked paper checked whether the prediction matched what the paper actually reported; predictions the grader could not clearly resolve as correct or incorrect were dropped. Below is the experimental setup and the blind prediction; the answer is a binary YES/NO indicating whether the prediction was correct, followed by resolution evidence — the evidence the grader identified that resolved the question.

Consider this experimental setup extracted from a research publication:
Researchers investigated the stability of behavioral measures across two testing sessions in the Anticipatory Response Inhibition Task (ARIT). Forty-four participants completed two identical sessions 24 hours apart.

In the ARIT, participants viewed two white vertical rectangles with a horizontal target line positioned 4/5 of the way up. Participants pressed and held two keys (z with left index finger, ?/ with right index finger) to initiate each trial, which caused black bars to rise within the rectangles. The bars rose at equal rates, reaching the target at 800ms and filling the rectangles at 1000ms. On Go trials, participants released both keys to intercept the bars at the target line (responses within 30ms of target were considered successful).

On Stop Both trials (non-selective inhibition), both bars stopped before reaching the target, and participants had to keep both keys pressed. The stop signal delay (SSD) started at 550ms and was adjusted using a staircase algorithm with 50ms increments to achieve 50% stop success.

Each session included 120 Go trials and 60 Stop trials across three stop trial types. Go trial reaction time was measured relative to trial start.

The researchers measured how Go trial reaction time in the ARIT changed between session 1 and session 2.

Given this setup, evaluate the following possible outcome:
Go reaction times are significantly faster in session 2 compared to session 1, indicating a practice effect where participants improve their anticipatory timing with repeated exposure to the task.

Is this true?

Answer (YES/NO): NO